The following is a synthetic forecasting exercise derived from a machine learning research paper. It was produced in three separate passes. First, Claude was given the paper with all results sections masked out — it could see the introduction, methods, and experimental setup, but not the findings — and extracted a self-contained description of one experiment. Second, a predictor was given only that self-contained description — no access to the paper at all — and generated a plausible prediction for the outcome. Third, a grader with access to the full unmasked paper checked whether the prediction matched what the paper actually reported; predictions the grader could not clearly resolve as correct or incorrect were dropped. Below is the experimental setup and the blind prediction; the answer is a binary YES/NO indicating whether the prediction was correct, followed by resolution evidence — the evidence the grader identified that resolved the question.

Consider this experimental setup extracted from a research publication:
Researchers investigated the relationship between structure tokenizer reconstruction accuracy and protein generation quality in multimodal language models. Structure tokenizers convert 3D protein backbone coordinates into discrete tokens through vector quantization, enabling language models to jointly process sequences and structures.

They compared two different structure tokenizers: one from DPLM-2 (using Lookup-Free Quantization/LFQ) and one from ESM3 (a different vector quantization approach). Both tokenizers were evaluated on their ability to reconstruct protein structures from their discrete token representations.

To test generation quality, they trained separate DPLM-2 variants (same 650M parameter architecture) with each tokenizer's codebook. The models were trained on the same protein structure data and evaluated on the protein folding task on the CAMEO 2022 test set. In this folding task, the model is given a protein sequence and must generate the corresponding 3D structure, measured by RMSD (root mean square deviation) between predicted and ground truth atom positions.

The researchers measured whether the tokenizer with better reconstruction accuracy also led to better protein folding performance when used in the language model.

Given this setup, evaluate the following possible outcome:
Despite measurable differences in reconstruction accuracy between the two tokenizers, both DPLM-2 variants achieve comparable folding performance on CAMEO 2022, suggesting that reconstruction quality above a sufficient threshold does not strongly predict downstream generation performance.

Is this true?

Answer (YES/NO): NO